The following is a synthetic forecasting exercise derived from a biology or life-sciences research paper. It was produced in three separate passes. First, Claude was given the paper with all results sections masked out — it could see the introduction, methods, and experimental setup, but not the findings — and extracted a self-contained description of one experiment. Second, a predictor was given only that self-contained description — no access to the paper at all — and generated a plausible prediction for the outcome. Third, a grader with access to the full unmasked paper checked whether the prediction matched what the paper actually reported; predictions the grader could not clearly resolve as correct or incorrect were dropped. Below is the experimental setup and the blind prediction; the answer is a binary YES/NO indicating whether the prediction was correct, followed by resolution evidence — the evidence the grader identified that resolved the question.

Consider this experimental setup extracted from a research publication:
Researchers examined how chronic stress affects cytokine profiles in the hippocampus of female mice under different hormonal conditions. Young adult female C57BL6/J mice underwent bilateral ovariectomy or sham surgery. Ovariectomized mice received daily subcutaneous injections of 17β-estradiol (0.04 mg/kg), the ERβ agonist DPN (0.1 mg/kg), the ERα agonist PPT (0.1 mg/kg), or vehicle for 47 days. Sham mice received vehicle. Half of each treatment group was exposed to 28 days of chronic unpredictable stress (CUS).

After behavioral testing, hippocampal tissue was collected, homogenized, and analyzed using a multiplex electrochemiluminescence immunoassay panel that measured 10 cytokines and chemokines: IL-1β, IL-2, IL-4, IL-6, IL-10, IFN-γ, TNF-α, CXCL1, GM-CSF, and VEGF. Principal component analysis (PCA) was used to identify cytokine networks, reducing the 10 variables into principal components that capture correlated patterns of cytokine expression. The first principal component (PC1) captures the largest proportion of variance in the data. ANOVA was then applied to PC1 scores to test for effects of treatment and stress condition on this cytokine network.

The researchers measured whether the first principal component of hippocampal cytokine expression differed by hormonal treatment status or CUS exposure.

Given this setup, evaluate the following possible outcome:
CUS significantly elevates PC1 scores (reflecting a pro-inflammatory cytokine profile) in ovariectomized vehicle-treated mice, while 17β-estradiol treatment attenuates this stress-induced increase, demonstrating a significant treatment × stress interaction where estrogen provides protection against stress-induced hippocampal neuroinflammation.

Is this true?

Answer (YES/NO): NO